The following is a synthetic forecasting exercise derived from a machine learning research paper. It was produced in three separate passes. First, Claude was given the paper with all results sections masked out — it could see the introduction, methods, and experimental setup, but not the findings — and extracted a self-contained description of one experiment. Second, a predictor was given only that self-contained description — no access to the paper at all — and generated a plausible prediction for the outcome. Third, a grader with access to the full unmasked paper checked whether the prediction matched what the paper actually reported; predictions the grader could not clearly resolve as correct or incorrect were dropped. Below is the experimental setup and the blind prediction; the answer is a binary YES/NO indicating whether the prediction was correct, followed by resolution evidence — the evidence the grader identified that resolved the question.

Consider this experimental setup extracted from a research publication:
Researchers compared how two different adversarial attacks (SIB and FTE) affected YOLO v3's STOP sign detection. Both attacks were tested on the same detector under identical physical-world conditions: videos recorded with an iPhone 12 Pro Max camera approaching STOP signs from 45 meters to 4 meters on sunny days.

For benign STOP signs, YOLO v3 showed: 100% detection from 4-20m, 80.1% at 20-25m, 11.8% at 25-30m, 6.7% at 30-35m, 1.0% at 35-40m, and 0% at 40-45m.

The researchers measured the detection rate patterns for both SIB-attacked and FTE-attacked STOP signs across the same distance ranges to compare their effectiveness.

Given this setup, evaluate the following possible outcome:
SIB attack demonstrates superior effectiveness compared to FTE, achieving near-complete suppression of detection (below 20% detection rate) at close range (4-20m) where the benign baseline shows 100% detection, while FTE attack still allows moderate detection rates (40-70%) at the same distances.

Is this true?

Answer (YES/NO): NO